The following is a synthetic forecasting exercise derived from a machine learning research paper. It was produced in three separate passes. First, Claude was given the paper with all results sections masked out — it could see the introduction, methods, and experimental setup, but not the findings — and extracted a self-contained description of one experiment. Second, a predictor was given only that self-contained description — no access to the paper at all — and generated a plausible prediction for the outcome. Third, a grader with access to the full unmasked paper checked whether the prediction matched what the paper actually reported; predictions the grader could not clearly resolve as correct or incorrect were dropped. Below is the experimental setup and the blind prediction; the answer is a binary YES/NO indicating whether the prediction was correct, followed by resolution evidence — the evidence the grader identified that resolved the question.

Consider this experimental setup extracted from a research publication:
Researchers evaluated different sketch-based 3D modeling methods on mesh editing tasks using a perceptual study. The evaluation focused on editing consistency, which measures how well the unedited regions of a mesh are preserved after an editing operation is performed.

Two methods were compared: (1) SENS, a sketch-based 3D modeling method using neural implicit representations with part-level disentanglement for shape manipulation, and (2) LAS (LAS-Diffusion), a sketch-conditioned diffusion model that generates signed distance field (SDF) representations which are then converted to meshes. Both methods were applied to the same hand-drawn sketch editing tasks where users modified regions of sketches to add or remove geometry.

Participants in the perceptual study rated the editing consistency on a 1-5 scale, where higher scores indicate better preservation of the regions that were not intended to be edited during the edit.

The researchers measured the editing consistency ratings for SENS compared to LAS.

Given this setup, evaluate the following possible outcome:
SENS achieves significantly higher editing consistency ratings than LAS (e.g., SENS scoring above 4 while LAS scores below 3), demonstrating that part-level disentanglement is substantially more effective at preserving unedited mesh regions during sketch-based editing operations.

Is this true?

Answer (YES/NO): NO